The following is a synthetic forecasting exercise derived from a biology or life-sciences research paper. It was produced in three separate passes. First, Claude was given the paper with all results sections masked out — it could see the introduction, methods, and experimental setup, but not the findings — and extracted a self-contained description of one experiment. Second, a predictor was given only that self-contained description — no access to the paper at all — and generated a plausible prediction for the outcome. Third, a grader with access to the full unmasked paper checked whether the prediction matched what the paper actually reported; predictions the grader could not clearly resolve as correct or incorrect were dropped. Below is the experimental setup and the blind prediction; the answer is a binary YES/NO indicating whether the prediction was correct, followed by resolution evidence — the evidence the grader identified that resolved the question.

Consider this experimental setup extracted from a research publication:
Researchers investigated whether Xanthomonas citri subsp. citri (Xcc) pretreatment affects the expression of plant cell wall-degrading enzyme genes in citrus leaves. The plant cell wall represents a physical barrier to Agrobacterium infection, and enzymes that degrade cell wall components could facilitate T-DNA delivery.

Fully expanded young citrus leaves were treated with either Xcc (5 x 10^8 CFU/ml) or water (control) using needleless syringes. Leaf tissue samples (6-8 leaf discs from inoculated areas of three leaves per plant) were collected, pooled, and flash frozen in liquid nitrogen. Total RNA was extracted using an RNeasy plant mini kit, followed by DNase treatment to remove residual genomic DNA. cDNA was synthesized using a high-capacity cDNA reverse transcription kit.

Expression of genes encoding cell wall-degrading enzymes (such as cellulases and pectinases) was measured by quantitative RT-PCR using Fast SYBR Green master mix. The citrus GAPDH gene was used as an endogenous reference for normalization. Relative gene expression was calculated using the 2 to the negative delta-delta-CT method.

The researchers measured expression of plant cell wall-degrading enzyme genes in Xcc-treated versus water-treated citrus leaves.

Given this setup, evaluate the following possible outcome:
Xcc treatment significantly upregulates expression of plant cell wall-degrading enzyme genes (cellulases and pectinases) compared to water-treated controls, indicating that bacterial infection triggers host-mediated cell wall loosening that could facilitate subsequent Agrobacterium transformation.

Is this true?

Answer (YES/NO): YES